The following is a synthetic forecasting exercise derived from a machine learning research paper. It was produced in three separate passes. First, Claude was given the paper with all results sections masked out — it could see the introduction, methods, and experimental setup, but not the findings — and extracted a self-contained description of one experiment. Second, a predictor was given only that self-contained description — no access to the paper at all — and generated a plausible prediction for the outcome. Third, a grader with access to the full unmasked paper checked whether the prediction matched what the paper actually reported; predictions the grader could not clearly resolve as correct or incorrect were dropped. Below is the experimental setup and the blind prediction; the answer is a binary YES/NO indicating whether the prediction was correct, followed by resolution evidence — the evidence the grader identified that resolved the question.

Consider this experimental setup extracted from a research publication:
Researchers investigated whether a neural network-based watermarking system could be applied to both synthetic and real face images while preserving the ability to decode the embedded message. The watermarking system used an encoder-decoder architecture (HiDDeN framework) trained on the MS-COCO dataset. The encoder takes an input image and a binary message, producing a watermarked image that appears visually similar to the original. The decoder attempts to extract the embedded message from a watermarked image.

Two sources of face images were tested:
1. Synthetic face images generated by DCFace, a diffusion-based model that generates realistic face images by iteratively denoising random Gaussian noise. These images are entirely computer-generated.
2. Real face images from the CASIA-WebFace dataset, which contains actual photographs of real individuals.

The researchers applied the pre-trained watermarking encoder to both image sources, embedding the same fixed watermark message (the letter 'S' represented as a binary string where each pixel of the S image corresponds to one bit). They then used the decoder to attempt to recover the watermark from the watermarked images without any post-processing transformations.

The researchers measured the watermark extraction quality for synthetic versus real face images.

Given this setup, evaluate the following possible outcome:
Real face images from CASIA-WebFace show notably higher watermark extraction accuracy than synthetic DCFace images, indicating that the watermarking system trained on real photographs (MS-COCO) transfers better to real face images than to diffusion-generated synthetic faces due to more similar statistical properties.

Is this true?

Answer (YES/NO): NO